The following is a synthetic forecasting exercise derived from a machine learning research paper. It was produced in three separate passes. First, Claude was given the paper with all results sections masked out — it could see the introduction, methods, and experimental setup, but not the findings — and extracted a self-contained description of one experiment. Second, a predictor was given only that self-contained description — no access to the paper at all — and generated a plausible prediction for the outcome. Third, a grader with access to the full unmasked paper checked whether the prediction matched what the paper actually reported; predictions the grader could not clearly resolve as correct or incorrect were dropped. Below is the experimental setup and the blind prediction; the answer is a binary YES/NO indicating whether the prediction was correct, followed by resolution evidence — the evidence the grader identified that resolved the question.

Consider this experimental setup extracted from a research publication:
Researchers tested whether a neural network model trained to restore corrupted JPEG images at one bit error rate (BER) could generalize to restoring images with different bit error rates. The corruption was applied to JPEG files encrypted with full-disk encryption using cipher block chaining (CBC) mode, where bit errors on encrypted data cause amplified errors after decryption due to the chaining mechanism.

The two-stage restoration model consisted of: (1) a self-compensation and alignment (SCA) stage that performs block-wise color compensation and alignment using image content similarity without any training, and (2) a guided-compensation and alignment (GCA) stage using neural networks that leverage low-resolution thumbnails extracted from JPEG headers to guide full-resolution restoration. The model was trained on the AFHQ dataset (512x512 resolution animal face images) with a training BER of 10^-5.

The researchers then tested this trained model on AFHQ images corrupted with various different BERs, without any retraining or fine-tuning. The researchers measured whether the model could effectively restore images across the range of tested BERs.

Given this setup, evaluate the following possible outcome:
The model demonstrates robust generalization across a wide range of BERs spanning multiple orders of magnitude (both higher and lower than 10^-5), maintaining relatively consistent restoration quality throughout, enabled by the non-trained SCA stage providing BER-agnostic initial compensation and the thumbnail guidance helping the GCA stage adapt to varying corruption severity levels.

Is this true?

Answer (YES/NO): NO